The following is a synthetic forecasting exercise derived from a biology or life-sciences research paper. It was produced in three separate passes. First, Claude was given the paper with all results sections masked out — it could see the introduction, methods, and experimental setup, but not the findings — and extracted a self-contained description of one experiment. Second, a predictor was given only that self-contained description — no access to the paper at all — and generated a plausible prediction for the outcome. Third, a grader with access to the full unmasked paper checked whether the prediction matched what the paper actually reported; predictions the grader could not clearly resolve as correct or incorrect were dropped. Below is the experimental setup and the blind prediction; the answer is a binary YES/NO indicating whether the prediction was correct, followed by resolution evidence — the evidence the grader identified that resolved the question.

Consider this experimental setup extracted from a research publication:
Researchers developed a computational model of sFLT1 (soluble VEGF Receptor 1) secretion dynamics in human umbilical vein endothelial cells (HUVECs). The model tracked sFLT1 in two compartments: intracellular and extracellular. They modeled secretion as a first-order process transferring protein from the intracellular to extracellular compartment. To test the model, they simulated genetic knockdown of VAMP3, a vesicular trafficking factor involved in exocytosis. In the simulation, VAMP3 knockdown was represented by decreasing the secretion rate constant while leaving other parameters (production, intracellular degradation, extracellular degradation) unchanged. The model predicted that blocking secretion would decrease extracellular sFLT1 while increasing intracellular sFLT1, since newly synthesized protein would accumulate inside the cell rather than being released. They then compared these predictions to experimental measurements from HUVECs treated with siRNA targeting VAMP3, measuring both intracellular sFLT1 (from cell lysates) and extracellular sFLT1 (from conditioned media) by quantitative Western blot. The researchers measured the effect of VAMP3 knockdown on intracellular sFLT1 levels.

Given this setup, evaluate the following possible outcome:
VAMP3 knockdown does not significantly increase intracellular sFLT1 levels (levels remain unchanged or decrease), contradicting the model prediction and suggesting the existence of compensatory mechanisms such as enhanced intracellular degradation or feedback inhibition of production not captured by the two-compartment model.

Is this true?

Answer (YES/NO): YES